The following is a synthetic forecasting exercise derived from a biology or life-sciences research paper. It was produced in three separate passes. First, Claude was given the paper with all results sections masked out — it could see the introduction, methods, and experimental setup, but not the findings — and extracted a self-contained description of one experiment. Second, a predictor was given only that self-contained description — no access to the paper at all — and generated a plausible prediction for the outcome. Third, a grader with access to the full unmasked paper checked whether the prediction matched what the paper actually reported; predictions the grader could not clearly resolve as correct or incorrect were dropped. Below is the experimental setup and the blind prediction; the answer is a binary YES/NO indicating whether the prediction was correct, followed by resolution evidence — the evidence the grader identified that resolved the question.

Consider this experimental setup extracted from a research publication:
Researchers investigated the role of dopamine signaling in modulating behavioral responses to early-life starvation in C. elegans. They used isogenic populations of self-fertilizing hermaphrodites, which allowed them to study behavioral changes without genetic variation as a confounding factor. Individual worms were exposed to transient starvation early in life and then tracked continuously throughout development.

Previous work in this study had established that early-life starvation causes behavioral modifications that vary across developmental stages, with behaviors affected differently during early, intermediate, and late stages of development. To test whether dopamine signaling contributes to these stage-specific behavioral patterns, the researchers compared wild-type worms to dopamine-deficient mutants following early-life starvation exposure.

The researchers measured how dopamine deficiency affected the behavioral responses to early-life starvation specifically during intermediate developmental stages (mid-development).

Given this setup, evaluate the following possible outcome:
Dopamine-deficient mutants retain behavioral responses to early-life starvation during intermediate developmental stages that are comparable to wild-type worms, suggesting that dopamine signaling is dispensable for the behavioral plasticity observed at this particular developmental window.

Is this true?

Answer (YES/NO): NO